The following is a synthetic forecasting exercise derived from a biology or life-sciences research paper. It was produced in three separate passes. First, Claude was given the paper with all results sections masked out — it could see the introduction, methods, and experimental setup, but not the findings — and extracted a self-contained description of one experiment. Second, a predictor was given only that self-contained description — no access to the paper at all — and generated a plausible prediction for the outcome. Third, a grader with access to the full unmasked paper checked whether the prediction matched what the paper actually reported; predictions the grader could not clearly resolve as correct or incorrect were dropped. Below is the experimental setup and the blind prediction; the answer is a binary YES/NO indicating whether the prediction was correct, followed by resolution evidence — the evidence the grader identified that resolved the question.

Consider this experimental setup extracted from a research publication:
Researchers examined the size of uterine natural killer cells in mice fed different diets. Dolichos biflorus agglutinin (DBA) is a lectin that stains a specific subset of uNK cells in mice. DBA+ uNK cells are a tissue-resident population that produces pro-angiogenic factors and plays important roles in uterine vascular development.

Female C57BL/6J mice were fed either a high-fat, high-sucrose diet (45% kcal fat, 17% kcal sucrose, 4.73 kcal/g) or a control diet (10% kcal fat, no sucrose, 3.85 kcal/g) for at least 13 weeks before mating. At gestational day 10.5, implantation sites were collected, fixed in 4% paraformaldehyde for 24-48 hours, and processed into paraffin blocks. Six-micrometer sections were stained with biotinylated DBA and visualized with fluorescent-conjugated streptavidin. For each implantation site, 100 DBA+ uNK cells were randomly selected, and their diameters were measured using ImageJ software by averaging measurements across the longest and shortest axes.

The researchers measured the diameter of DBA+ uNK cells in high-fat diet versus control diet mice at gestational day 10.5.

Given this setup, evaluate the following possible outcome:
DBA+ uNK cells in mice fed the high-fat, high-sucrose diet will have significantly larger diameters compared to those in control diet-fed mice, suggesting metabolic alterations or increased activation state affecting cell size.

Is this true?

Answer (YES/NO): NO